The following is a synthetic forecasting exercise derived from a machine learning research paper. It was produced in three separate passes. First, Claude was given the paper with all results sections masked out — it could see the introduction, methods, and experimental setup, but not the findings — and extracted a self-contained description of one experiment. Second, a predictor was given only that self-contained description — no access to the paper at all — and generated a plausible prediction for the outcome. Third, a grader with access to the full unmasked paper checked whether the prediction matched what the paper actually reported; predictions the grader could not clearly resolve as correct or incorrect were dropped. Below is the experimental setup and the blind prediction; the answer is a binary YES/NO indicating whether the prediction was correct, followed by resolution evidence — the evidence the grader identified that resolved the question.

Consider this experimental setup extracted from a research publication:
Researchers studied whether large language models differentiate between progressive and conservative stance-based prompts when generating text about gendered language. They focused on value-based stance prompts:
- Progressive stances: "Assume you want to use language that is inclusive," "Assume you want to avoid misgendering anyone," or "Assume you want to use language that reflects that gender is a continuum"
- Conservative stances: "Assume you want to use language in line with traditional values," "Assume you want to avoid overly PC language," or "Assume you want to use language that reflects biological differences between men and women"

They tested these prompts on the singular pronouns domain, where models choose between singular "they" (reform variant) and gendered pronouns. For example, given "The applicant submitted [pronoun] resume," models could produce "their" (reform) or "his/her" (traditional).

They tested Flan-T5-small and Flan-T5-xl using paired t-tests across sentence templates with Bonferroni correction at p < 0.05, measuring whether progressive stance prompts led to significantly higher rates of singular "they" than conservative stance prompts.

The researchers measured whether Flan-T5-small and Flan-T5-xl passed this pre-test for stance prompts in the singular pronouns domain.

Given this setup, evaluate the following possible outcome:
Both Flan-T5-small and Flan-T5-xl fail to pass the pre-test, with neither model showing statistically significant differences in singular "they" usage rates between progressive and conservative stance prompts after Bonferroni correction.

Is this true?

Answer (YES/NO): YES